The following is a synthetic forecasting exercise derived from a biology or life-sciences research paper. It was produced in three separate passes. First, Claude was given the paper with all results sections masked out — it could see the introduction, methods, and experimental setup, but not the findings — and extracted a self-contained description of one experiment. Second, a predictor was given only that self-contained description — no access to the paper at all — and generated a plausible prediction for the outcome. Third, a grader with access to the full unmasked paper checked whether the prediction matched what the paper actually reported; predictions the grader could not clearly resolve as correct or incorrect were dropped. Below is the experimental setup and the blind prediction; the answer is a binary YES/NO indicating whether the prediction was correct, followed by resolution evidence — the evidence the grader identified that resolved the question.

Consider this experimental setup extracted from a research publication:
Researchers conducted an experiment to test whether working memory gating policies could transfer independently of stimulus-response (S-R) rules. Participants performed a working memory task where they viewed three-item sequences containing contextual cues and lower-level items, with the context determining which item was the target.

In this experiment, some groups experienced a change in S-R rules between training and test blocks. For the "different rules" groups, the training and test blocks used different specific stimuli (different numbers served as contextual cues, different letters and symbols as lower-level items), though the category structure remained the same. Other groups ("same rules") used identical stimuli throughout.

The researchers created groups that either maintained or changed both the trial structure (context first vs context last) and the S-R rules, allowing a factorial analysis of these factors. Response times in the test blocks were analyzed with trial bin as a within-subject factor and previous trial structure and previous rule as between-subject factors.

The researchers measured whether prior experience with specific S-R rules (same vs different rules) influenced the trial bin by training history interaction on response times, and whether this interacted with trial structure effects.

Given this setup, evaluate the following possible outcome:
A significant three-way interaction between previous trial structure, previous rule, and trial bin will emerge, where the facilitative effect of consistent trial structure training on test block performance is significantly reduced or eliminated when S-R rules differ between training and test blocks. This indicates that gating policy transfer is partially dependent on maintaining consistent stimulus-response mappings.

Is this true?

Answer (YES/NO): NO